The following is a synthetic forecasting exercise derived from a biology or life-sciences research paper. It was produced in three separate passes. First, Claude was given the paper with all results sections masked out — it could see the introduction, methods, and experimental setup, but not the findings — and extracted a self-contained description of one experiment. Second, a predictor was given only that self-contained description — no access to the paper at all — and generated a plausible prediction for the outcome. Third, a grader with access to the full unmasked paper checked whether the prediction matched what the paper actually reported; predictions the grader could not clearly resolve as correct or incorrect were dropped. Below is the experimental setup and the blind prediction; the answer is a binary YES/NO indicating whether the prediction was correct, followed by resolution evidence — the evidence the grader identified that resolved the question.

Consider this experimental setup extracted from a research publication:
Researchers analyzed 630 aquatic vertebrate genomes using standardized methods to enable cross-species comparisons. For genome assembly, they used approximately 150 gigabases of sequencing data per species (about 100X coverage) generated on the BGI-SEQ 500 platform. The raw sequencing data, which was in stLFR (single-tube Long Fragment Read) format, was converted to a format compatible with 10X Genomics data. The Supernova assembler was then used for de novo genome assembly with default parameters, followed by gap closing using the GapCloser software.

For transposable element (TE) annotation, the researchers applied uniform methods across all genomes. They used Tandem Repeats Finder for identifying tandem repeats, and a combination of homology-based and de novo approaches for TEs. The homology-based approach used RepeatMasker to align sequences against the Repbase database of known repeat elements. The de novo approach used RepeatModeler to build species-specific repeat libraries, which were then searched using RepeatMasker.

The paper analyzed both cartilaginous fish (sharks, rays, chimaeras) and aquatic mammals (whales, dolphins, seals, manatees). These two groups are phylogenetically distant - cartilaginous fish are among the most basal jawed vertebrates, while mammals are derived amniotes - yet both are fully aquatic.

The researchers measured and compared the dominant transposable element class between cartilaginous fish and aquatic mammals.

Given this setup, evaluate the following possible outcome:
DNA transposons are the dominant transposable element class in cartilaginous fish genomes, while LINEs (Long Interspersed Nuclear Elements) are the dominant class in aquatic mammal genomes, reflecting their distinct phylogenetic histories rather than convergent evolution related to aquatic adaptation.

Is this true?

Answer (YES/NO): NO